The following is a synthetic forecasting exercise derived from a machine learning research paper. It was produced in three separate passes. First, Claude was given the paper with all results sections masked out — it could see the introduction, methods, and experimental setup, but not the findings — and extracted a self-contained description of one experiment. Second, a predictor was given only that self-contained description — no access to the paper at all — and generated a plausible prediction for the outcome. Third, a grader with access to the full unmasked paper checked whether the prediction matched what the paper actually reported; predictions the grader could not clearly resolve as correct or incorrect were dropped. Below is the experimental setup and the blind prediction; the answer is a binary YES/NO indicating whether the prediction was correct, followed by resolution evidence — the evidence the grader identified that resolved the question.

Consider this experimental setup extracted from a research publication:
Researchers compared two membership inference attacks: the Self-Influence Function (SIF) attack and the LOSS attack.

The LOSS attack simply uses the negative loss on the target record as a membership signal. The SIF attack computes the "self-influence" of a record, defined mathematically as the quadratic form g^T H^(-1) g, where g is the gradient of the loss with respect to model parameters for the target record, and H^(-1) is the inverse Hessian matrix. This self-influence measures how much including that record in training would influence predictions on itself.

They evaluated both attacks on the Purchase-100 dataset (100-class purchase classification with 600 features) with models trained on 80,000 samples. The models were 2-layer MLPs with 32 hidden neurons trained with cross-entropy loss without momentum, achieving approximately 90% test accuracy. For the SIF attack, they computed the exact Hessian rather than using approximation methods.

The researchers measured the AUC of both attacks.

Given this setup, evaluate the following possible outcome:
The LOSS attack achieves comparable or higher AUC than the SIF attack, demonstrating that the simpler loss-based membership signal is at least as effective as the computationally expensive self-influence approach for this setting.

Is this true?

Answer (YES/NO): YES